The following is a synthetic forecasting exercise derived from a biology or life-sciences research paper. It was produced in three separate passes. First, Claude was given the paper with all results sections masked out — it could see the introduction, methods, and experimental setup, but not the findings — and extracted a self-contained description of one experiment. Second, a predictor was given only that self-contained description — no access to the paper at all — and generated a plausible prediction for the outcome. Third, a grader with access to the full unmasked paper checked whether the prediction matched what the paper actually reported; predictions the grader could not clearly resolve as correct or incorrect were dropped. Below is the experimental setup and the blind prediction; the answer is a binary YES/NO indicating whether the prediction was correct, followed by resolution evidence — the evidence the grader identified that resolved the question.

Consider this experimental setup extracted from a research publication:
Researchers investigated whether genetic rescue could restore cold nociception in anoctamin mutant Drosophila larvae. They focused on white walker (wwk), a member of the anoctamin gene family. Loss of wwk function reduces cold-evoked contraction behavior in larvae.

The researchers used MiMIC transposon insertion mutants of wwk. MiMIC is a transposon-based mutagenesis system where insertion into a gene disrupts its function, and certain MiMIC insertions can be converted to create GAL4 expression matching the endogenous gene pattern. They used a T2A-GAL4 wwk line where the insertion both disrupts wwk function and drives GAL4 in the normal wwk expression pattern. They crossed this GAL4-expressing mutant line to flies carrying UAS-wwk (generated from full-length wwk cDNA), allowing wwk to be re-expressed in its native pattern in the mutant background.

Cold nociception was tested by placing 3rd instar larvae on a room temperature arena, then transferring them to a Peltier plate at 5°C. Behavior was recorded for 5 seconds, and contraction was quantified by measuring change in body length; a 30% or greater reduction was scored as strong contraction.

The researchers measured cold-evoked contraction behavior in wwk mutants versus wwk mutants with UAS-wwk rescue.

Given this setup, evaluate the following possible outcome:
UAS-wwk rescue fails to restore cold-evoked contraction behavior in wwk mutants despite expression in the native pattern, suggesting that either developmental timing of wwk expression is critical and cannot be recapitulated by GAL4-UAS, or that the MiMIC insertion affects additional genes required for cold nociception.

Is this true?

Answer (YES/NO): NO